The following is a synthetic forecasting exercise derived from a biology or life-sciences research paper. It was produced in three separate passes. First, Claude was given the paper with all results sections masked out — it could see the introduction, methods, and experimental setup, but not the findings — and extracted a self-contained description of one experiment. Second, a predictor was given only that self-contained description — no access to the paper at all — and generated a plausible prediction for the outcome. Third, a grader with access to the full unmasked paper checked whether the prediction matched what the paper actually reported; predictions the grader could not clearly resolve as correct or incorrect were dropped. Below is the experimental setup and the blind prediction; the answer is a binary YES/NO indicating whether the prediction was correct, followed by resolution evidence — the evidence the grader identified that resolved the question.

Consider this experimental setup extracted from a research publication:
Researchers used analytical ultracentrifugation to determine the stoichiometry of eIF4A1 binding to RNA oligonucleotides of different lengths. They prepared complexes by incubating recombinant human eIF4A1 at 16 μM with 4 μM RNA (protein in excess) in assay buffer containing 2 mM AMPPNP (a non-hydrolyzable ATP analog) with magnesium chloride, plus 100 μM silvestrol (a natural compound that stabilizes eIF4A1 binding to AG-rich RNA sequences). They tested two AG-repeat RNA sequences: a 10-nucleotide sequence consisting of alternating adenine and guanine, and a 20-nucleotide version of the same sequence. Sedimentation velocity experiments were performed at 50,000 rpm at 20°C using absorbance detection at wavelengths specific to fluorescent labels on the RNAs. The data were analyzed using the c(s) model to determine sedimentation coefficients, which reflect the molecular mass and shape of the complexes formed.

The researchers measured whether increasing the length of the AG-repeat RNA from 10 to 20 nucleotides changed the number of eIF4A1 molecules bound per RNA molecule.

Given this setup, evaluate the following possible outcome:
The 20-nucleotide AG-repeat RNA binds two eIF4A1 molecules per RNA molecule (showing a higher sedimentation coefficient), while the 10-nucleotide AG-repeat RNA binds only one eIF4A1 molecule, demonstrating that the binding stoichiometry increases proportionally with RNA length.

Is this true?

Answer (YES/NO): NO